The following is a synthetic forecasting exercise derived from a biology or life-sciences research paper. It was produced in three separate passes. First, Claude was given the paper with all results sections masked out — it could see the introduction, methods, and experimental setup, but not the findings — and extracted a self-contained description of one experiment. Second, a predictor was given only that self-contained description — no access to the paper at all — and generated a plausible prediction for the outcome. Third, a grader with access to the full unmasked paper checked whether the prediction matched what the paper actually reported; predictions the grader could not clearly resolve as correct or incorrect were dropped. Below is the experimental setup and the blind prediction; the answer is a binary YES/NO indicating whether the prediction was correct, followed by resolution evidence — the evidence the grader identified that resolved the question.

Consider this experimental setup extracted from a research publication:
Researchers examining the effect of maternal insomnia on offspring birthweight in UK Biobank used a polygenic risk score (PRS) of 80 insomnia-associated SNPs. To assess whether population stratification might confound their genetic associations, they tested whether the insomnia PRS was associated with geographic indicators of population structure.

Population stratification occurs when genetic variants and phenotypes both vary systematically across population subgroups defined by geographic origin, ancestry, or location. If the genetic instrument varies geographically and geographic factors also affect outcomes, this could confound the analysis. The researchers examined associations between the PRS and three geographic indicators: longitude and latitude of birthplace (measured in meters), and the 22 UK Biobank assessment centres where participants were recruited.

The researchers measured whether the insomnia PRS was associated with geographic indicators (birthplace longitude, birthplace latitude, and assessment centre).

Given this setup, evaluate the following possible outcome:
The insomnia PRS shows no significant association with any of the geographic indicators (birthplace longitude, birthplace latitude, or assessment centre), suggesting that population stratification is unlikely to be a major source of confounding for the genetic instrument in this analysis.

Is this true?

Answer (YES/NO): NO